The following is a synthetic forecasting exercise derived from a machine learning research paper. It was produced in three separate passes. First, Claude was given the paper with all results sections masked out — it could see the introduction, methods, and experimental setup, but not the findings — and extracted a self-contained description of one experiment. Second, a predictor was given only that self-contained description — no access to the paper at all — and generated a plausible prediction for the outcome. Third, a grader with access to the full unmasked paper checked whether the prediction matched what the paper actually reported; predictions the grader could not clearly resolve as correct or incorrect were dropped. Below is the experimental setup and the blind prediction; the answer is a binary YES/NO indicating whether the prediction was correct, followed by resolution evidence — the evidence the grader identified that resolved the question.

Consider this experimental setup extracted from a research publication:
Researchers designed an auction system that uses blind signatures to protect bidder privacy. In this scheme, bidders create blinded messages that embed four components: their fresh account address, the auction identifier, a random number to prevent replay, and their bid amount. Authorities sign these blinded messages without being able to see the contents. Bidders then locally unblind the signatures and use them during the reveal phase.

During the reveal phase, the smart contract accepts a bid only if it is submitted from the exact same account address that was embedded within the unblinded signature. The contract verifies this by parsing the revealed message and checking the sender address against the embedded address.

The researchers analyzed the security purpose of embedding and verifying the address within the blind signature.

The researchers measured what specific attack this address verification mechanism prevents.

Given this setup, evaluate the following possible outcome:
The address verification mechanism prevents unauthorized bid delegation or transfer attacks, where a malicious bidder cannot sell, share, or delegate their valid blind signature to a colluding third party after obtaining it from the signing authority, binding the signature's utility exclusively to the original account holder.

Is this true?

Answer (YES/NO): NO